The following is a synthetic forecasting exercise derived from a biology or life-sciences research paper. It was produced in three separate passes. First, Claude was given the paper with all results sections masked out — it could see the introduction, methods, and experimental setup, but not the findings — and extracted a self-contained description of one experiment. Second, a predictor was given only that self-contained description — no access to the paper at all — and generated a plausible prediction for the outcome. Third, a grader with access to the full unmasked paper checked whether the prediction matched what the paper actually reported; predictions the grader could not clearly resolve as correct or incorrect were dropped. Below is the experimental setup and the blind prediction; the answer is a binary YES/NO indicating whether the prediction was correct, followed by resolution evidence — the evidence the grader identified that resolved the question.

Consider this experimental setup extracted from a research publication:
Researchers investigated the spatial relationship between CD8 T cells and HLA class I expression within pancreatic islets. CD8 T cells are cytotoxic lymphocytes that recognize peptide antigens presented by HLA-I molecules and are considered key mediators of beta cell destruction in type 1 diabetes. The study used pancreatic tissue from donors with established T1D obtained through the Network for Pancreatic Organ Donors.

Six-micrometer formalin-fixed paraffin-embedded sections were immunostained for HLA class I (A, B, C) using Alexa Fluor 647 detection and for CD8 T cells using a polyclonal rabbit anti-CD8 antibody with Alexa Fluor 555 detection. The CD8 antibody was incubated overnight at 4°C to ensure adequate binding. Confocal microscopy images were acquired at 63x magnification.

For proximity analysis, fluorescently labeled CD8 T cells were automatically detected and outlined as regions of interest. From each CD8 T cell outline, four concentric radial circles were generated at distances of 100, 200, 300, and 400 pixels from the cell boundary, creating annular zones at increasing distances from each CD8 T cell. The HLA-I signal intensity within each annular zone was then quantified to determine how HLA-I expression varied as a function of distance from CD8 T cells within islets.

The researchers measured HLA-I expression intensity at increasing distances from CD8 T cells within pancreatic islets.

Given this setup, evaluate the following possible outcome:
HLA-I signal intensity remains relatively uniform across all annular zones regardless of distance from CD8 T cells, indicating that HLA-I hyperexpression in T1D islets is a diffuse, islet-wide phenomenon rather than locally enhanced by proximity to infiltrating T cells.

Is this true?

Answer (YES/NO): YES